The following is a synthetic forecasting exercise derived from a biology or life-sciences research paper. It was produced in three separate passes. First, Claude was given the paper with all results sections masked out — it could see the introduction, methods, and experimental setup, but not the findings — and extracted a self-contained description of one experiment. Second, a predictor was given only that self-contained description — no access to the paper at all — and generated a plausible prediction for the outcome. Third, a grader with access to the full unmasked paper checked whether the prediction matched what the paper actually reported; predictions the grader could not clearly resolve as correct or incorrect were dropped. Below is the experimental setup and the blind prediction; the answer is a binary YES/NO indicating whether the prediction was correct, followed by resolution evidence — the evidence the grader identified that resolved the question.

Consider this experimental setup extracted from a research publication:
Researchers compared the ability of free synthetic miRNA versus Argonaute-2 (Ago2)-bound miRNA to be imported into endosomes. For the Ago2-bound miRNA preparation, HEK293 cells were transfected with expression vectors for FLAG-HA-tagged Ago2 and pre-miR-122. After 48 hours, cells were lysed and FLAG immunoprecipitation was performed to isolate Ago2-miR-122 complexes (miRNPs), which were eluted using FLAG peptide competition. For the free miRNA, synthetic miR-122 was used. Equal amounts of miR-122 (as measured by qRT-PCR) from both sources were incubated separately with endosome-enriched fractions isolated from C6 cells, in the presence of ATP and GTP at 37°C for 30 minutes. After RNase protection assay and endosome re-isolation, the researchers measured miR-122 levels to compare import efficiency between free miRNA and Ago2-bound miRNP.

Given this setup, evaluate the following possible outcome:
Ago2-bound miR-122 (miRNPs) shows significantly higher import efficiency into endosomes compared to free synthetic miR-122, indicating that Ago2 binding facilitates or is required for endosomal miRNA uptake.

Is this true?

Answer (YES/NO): NO